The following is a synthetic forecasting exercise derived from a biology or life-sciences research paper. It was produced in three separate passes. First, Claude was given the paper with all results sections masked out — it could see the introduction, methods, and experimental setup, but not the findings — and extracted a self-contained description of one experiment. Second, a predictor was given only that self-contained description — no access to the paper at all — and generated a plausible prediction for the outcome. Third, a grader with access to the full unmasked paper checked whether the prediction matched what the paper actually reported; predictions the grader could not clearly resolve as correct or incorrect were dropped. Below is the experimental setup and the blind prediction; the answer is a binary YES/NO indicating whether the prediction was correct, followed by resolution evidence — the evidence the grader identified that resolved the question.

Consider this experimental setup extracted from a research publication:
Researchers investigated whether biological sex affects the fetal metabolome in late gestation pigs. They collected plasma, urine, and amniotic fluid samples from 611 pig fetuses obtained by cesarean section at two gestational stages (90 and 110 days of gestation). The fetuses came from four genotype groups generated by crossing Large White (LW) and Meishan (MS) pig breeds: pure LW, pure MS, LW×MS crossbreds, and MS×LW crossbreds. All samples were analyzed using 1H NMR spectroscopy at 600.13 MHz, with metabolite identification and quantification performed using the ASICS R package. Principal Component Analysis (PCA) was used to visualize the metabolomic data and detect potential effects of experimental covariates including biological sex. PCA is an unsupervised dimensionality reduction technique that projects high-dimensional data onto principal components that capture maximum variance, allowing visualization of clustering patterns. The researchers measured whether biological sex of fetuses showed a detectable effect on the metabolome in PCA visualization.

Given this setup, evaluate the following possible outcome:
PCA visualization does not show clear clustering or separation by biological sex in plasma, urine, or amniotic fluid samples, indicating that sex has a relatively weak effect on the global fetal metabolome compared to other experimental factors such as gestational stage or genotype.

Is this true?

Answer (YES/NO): YES